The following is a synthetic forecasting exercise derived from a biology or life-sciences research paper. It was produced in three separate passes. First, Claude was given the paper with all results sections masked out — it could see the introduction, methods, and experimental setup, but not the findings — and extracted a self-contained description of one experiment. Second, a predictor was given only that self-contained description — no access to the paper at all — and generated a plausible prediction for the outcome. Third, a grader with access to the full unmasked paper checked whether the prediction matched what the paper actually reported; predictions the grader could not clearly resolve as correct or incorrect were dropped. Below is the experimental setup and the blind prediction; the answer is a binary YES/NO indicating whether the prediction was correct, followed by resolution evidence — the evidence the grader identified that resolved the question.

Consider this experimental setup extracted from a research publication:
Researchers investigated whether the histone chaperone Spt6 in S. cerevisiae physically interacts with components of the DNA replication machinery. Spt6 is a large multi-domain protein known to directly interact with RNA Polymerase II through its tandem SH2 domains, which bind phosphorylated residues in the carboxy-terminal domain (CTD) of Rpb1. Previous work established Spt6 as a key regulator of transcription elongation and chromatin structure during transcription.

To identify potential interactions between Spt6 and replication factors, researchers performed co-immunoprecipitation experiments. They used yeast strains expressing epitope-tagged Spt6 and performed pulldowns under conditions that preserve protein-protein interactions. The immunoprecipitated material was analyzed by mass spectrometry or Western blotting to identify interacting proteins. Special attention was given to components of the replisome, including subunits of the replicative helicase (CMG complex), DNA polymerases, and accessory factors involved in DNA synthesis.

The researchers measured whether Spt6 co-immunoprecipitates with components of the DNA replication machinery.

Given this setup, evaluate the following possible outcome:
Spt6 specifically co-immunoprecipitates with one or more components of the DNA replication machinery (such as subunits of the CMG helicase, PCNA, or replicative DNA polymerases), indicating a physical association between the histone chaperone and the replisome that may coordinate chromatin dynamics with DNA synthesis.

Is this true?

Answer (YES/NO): YES